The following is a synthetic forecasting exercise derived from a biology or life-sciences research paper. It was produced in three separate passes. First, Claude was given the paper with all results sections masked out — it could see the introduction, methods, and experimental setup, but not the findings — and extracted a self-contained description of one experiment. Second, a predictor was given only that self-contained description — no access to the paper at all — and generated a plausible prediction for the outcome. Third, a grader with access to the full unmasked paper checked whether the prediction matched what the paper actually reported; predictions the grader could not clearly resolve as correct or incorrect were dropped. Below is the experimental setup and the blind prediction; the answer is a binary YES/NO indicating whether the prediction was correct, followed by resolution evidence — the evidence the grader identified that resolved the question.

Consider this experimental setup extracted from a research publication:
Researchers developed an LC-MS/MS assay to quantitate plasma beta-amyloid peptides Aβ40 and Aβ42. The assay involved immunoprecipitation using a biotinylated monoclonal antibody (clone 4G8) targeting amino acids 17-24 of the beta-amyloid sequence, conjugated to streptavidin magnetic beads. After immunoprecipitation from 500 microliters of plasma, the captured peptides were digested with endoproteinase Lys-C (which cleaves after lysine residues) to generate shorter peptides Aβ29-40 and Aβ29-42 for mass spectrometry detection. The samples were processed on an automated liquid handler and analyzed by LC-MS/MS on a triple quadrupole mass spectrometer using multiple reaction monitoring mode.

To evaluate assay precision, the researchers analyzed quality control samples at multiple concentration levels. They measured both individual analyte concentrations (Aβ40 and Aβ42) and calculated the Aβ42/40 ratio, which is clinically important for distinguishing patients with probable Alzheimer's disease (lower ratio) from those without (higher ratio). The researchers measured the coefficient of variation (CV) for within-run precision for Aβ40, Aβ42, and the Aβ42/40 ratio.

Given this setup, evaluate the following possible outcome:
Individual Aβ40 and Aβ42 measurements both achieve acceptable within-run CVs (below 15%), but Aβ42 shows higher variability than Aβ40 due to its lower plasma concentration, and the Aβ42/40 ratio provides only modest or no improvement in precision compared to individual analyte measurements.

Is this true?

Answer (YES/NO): YES